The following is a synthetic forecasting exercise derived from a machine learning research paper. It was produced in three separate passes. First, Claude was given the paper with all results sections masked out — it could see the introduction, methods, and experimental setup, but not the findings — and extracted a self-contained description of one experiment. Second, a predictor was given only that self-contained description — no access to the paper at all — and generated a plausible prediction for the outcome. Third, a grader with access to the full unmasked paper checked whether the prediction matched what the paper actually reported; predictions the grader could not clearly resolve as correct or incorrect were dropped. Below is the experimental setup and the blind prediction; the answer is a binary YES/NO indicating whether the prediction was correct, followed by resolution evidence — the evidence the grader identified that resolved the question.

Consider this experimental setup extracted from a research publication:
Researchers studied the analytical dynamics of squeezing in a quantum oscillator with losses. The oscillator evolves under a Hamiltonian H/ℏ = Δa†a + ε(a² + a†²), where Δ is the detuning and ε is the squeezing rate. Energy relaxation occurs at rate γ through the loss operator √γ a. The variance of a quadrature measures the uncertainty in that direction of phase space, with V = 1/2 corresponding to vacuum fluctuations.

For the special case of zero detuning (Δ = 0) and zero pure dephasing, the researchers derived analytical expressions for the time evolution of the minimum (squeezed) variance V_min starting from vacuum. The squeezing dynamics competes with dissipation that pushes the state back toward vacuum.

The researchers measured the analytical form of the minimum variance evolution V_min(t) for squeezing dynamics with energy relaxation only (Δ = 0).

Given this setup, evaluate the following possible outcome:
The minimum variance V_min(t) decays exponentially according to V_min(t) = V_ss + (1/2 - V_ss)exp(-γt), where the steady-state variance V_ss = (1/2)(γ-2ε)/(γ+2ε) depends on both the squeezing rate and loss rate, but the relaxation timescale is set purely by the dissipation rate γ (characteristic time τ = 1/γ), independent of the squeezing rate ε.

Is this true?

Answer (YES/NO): NO